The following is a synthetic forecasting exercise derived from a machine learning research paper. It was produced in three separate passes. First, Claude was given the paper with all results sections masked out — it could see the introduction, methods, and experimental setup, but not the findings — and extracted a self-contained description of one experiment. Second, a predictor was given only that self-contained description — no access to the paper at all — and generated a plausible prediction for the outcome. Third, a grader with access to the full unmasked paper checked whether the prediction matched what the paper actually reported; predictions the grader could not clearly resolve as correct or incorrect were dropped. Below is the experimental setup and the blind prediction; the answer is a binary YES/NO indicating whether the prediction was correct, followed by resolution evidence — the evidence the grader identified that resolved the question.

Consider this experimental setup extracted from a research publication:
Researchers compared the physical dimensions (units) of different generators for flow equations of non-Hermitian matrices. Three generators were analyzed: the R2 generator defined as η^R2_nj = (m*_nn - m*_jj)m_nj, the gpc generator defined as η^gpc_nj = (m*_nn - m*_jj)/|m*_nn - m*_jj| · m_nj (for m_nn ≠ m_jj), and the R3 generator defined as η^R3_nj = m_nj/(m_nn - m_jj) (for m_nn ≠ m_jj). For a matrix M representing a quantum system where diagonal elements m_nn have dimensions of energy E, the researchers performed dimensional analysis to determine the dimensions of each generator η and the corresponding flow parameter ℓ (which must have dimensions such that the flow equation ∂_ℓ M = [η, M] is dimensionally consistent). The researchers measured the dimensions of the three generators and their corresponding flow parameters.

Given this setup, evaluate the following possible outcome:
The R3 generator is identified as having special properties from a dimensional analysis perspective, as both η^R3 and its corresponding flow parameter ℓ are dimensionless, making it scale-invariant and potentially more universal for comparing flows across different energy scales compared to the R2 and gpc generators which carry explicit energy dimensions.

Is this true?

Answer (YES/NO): NO